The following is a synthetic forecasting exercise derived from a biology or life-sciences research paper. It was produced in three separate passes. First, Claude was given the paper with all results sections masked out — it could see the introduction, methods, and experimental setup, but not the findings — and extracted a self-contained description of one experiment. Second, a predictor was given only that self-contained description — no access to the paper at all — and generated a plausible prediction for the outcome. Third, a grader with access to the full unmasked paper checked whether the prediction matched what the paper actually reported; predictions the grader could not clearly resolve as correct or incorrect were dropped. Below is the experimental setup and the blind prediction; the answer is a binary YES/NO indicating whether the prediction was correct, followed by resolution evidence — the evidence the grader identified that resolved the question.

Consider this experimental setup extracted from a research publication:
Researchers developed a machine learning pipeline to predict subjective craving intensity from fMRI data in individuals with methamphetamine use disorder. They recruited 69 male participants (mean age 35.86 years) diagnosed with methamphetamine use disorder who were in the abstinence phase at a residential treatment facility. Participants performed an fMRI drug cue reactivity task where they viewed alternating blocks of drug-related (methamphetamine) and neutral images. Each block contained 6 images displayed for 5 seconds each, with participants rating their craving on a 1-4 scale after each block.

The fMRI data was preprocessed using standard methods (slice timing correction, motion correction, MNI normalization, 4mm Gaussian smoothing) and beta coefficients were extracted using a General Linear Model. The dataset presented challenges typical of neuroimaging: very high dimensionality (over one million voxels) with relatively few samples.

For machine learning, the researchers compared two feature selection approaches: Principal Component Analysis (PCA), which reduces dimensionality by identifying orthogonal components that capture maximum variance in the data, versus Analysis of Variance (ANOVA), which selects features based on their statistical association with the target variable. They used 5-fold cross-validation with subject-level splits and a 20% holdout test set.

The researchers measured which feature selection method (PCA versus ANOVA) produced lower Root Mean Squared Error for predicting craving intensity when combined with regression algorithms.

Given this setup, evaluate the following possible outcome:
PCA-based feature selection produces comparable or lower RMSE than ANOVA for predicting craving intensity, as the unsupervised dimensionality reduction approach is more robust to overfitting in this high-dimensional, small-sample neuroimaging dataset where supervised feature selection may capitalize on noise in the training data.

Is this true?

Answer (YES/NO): YES